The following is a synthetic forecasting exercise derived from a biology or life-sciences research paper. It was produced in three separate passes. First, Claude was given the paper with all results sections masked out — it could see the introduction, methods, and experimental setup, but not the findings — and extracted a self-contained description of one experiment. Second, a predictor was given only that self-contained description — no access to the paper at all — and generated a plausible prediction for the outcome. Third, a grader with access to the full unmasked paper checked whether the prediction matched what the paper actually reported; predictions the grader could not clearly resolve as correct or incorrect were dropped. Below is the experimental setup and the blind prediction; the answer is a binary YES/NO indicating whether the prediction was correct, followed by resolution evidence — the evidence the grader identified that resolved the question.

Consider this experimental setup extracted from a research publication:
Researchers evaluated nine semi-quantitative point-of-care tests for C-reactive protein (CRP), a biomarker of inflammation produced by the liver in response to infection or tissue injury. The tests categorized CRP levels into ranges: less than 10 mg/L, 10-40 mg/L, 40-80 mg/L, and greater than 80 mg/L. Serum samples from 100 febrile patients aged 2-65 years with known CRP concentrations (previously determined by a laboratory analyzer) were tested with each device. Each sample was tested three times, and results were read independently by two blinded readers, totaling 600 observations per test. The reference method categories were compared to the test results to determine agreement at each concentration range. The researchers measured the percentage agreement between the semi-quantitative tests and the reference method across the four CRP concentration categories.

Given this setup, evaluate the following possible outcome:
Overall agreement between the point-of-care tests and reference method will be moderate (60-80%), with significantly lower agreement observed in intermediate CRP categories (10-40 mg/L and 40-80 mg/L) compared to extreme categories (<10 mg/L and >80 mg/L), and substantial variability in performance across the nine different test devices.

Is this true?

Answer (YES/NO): NO